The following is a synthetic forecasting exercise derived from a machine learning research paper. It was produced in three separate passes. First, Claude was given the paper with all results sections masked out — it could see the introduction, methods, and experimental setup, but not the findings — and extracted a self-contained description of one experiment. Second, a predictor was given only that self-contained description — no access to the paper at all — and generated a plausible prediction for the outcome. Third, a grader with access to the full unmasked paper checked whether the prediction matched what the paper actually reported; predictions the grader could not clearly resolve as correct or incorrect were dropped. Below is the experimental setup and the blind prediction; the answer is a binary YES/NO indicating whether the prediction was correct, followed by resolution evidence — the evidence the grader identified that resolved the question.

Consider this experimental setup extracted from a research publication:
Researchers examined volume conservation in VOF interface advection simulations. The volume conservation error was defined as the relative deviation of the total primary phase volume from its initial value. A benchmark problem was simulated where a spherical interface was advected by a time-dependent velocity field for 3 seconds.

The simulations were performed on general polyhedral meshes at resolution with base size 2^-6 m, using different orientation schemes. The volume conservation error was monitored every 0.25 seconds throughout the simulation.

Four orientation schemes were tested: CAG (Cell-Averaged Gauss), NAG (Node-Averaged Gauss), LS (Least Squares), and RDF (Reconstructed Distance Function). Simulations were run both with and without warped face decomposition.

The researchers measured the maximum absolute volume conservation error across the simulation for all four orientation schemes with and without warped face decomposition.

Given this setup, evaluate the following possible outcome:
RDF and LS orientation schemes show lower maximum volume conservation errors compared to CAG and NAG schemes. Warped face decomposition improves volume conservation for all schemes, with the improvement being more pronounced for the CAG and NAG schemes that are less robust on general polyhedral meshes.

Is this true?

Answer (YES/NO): NO